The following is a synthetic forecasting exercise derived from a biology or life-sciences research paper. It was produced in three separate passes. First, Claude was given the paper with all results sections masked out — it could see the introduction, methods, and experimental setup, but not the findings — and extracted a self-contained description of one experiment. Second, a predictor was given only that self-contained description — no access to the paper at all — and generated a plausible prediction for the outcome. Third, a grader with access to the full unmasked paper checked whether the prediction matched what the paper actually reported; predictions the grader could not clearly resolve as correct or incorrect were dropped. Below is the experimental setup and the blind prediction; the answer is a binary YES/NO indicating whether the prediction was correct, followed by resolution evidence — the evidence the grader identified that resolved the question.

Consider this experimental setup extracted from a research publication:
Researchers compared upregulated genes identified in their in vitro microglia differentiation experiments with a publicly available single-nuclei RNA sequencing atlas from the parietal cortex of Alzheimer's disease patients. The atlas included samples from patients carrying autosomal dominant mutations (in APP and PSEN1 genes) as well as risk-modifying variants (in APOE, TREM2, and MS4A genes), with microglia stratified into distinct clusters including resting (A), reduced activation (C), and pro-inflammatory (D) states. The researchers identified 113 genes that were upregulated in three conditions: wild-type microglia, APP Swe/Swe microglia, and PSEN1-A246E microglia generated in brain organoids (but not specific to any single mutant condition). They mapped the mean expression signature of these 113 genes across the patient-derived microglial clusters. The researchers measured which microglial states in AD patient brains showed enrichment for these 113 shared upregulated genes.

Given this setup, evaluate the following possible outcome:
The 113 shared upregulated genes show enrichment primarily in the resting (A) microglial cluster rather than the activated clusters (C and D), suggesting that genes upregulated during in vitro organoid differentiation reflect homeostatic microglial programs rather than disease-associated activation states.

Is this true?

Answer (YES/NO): NO